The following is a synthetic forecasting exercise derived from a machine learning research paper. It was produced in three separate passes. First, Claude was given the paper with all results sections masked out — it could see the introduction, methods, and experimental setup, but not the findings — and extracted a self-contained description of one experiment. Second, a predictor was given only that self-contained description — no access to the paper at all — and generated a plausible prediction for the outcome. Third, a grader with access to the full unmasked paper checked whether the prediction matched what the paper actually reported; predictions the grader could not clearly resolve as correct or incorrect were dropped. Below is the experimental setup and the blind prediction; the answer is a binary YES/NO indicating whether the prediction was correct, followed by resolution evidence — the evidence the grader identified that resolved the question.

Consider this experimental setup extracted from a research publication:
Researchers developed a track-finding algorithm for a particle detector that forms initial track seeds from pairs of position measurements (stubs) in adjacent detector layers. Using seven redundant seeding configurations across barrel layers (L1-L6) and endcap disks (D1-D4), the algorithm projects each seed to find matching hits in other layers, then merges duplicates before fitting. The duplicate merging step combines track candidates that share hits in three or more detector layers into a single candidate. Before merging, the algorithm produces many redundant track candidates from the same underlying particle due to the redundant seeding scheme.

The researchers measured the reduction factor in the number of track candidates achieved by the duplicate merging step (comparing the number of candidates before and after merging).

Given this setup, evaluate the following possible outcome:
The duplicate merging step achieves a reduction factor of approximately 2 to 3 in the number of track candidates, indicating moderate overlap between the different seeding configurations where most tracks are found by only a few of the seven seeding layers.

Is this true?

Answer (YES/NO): YES